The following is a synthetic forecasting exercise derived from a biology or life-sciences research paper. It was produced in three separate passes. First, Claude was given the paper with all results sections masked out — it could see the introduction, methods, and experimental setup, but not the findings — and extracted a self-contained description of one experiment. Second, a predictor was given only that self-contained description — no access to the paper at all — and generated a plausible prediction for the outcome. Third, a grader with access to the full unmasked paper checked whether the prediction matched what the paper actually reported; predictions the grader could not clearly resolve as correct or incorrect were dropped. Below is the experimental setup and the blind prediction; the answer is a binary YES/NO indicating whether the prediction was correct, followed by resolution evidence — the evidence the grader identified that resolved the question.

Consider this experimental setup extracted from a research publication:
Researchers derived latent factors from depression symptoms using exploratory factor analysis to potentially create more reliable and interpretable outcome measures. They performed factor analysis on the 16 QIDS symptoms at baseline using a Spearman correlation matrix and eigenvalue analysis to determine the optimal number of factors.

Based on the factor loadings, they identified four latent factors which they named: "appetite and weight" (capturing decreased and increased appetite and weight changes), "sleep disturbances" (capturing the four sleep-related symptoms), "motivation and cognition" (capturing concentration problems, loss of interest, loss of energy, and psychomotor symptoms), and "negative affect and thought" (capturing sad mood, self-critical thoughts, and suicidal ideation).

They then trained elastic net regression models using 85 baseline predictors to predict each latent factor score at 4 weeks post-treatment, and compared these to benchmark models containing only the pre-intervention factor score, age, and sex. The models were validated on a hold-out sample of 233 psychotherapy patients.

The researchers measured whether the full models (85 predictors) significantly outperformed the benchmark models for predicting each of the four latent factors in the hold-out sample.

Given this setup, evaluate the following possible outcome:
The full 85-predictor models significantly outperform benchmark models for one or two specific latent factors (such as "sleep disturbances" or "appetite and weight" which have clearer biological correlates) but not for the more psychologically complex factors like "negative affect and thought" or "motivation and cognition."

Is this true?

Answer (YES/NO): NO